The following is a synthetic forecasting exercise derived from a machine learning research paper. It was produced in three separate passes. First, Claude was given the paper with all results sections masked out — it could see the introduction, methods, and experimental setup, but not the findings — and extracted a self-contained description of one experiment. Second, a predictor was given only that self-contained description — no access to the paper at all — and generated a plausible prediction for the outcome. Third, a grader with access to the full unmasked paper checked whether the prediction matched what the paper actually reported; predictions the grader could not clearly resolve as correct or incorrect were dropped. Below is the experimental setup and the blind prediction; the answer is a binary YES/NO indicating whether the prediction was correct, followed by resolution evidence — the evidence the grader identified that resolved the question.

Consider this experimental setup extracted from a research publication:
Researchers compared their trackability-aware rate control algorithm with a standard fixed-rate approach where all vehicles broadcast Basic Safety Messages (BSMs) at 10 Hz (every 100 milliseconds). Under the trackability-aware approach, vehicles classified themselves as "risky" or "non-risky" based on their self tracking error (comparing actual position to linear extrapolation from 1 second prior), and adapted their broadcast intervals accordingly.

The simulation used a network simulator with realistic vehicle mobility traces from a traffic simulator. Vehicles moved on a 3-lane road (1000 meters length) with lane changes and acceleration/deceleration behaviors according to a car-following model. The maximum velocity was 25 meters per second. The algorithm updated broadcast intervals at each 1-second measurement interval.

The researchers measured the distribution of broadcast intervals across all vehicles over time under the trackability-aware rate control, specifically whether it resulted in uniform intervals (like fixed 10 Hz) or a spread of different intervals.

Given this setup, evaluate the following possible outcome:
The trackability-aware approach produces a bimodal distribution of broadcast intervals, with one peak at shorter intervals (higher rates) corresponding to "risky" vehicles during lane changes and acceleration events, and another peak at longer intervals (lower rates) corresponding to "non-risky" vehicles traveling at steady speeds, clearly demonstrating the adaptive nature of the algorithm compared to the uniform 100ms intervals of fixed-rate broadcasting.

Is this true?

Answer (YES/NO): NO